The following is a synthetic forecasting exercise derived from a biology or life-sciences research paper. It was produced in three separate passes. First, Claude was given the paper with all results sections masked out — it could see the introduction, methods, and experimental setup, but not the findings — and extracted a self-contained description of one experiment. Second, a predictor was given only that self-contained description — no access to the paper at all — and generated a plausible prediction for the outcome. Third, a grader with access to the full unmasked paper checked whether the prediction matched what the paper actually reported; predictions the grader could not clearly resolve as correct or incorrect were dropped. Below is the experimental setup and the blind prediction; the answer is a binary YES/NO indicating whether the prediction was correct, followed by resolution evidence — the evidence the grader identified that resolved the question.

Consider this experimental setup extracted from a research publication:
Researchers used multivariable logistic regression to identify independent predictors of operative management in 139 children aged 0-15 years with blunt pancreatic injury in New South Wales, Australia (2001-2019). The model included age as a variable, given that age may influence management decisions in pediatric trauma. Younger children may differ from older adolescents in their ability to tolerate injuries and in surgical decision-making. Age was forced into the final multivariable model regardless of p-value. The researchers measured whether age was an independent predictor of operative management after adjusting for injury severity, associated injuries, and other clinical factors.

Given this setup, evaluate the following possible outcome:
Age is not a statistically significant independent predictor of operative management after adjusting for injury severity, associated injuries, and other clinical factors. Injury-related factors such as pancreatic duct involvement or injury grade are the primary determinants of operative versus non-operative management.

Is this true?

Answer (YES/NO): YES